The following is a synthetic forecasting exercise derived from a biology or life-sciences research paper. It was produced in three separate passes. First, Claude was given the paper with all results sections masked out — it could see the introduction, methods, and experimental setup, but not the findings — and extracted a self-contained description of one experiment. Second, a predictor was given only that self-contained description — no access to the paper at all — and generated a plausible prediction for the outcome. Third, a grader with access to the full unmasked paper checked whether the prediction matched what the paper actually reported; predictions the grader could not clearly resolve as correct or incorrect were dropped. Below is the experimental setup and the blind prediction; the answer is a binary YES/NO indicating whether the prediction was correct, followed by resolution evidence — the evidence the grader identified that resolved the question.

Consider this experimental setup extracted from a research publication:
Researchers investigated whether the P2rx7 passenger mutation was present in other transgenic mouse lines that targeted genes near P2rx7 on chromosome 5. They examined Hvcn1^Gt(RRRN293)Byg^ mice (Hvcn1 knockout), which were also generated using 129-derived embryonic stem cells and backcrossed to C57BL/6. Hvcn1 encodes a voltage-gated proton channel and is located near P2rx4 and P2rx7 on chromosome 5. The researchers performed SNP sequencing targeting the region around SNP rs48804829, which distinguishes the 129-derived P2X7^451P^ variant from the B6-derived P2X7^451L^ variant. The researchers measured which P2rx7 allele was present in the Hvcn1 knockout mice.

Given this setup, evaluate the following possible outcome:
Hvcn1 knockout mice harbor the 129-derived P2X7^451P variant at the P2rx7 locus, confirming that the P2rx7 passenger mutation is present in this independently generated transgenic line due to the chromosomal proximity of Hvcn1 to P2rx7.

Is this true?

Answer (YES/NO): YES